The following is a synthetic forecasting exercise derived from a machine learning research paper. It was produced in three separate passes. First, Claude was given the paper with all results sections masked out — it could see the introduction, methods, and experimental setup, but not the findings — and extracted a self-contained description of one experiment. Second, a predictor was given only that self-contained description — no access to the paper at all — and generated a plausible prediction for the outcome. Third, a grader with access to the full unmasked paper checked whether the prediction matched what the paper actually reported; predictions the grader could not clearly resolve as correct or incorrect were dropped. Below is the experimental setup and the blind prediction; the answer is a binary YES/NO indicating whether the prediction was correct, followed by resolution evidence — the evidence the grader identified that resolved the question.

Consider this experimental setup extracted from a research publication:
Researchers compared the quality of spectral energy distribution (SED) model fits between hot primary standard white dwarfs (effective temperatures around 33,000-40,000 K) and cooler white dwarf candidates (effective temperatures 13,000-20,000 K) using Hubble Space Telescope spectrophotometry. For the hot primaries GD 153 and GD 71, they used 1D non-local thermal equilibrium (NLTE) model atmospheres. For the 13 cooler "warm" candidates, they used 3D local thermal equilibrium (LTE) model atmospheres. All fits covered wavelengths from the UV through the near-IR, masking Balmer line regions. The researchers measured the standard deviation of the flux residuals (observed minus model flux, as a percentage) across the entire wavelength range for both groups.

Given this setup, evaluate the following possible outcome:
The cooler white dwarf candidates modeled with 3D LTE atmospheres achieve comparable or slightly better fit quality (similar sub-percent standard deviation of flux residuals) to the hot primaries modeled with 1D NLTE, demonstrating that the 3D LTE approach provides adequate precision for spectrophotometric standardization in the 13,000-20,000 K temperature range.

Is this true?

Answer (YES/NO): NO